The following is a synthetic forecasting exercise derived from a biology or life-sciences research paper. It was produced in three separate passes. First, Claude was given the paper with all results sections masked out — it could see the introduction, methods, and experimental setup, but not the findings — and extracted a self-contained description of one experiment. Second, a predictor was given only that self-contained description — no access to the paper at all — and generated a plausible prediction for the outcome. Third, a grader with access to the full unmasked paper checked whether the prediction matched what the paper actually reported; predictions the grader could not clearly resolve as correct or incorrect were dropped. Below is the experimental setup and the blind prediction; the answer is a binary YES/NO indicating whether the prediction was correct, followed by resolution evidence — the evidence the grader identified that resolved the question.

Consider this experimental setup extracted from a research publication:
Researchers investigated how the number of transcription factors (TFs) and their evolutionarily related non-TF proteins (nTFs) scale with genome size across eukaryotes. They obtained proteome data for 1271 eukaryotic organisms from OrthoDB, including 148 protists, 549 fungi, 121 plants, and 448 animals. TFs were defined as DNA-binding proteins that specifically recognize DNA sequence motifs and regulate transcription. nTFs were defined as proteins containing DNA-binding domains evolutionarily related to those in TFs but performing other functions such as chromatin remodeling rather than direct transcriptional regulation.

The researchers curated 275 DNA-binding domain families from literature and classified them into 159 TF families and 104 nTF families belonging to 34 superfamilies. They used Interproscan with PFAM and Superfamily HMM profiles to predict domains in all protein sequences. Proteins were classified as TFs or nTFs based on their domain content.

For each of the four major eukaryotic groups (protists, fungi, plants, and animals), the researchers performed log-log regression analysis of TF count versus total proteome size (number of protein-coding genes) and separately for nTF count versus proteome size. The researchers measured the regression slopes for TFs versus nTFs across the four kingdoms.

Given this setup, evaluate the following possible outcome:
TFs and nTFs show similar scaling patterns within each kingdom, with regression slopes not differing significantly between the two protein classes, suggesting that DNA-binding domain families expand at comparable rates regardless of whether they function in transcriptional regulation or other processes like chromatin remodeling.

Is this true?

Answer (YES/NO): NO